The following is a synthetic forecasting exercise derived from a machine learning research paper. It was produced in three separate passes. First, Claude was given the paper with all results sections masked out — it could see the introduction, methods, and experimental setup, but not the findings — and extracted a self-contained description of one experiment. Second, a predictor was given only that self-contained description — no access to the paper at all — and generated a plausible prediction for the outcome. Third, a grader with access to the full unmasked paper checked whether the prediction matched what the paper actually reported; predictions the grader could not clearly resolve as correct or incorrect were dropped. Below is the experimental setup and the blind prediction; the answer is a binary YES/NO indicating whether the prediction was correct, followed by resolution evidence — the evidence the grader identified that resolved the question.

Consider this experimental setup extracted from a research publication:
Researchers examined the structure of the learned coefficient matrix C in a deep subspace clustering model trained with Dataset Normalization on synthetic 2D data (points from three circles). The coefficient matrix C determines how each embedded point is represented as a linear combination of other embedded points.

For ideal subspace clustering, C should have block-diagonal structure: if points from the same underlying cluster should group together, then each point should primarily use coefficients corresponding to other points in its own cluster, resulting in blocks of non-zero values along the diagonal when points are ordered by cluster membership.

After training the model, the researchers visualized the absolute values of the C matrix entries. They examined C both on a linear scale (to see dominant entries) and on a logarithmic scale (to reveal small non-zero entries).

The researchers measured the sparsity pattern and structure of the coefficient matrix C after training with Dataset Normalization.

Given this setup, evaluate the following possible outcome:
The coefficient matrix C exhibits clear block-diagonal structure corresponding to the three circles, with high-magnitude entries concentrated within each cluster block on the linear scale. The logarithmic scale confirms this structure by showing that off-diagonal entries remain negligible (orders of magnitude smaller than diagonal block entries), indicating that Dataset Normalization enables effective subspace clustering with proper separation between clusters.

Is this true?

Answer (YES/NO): NO